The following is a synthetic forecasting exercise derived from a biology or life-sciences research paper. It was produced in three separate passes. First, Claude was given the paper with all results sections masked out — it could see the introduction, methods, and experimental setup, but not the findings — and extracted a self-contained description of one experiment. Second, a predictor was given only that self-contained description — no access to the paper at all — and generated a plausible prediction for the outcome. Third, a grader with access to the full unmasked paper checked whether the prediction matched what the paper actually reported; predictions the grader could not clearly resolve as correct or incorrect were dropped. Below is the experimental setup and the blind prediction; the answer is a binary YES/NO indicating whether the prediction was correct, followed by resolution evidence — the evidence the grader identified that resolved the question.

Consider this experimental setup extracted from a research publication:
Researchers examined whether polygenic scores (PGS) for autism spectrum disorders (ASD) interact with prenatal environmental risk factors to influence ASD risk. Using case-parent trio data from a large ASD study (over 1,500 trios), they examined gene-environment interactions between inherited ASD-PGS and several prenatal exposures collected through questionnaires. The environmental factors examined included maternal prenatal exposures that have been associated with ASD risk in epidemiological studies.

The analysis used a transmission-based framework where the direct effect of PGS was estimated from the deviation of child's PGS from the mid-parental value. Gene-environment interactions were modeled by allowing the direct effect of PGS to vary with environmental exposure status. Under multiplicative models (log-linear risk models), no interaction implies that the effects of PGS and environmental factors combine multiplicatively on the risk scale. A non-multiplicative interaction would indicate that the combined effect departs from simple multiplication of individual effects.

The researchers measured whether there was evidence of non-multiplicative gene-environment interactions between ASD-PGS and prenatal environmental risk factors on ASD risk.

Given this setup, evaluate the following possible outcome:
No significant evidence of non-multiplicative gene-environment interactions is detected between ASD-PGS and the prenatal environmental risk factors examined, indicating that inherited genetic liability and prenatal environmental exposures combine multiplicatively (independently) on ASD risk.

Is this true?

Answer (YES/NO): YES